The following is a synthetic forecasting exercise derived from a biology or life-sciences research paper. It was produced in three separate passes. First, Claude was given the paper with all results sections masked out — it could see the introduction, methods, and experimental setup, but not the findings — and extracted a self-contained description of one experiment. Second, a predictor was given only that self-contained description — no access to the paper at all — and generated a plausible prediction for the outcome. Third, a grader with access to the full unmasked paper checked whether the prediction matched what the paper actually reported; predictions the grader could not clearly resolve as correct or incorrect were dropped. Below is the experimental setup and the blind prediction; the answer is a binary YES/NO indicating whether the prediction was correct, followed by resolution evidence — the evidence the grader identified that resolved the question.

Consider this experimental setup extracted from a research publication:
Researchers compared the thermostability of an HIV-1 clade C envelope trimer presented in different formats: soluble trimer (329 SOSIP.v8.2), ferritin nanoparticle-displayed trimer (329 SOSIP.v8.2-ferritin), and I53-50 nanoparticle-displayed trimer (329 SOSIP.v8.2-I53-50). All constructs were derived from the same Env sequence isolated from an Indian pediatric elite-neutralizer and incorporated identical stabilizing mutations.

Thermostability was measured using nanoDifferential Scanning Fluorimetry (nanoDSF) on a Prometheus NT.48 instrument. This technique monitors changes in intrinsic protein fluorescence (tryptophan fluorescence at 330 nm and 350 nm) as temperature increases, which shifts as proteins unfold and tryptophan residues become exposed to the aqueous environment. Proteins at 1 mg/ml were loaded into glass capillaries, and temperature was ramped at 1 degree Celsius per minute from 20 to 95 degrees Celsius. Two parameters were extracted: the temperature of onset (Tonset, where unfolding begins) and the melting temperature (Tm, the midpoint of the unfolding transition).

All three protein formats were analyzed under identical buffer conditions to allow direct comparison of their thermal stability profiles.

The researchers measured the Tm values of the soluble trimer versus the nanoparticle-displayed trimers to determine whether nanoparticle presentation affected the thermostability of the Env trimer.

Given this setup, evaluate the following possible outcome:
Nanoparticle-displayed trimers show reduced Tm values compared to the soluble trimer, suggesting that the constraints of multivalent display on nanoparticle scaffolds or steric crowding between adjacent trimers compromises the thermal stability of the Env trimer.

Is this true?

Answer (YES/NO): NO